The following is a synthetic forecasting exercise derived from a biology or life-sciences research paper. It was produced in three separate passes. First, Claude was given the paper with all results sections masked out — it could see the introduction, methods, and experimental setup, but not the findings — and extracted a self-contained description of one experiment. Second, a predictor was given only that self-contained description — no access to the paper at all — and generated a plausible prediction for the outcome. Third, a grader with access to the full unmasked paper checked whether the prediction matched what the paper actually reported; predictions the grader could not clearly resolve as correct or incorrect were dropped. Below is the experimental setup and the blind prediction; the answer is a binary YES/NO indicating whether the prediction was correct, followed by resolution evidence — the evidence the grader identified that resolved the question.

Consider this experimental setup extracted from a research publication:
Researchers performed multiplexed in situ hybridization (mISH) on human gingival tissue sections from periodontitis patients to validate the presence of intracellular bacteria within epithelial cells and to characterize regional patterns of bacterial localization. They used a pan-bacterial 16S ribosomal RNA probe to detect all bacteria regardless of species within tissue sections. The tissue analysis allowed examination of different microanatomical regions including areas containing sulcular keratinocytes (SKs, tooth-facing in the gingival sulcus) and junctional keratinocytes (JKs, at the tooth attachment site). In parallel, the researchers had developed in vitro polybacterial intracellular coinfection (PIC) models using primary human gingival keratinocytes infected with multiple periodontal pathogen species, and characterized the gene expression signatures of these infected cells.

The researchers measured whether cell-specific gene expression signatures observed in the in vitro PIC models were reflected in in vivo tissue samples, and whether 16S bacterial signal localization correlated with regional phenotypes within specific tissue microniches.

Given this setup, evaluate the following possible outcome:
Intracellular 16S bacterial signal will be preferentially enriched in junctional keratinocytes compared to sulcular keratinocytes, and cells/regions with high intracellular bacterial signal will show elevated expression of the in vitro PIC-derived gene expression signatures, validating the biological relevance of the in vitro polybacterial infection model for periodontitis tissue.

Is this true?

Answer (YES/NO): YES